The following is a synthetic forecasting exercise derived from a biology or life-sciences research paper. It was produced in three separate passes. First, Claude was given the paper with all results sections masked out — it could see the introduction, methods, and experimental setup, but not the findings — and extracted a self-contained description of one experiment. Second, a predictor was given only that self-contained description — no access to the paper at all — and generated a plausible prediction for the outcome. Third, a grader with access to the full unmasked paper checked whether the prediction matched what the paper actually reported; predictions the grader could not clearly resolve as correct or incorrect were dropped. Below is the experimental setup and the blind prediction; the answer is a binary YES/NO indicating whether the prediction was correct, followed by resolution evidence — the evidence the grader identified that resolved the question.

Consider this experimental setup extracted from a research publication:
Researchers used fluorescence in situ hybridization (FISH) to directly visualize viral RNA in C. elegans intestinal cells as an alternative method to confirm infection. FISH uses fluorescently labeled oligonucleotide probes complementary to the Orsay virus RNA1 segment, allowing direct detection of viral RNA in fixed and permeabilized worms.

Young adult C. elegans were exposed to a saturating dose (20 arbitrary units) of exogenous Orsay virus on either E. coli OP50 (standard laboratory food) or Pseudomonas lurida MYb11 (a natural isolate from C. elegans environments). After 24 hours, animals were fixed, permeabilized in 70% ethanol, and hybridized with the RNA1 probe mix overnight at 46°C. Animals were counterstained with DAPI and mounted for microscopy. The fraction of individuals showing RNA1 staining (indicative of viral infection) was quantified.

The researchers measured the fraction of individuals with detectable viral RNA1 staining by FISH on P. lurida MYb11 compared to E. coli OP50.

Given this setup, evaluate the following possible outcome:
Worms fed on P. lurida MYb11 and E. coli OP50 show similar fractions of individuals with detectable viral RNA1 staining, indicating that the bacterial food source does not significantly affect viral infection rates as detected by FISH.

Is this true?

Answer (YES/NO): NO